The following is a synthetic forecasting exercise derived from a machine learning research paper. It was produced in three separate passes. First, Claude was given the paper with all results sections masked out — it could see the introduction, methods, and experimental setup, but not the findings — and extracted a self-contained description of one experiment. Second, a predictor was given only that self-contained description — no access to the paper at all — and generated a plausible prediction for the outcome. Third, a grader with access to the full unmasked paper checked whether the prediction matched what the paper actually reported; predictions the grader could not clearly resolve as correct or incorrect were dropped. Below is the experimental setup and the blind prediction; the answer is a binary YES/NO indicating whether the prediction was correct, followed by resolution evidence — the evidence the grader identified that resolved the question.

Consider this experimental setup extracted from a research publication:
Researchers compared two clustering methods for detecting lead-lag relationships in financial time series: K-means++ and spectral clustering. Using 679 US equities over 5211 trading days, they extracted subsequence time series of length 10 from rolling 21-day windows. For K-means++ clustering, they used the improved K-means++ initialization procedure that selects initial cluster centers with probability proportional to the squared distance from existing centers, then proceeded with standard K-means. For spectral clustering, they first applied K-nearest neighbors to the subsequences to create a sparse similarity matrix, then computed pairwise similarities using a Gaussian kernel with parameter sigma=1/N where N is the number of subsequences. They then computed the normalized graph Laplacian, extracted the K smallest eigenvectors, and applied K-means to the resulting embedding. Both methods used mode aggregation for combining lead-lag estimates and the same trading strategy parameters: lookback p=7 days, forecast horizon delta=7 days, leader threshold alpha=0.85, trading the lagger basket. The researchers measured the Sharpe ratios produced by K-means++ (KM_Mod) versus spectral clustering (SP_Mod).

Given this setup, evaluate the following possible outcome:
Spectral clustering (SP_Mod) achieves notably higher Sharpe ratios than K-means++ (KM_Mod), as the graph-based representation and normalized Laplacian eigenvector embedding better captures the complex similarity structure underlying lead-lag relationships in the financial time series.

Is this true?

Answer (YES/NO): NO